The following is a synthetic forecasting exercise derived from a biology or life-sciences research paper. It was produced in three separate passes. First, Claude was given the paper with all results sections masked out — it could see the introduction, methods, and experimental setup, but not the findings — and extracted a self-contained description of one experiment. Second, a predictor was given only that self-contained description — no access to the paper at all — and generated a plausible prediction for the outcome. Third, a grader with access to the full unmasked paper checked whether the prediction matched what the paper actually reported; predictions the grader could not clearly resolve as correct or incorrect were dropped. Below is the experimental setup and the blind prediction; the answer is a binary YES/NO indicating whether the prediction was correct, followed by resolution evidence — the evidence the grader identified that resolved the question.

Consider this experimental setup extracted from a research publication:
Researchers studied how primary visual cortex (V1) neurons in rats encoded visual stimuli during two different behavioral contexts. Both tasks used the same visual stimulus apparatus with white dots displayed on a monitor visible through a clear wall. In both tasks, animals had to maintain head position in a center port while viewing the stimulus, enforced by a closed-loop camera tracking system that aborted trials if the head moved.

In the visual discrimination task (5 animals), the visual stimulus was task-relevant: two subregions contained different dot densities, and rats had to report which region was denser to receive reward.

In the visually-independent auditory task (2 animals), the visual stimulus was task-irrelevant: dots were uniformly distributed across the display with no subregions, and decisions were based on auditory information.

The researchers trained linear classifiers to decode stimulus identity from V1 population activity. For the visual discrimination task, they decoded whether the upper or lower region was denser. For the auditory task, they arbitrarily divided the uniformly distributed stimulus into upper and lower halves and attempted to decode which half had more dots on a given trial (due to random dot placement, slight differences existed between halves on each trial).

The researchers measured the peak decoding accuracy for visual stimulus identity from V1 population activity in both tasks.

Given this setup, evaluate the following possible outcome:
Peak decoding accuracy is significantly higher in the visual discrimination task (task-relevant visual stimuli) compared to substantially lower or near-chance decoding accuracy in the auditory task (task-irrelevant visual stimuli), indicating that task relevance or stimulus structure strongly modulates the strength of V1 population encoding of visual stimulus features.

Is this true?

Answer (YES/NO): NO